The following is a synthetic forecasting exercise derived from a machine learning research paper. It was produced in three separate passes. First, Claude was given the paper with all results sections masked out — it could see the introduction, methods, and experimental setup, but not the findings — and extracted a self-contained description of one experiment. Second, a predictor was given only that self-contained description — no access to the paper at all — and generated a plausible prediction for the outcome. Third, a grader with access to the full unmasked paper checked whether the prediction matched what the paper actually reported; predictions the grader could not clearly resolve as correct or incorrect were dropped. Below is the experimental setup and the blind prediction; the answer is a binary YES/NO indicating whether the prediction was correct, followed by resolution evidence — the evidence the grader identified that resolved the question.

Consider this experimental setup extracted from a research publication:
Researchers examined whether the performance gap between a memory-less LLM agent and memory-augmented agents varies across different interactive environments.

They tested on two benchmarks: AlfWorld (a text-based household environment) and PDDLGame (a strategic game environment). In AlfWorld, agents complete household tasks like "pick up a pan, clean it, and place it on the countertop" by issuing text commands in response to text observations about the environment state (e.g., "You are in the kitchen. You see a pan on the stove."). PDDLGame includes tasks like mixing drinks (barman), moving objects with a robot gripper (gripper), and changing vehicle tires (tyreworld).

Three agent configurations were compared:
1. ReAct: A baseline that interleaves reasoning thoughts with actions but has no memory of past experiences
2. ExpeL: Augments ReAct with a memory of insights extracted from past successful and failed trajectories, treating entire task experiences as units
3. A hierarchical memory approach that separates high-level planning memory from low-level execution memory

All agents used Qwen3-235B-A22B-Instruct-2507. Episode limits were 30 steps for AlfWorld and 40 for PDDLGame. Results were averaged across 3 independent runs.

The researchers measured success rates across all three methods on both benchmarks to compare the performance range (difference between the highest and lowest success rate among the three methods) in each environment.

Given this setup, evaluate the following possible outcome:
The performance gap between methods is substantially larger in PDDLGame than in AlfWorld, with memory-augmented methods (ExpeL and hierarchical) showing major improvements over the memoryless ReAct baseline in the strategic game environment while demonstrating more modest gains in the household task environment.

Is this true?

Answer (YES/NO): NO